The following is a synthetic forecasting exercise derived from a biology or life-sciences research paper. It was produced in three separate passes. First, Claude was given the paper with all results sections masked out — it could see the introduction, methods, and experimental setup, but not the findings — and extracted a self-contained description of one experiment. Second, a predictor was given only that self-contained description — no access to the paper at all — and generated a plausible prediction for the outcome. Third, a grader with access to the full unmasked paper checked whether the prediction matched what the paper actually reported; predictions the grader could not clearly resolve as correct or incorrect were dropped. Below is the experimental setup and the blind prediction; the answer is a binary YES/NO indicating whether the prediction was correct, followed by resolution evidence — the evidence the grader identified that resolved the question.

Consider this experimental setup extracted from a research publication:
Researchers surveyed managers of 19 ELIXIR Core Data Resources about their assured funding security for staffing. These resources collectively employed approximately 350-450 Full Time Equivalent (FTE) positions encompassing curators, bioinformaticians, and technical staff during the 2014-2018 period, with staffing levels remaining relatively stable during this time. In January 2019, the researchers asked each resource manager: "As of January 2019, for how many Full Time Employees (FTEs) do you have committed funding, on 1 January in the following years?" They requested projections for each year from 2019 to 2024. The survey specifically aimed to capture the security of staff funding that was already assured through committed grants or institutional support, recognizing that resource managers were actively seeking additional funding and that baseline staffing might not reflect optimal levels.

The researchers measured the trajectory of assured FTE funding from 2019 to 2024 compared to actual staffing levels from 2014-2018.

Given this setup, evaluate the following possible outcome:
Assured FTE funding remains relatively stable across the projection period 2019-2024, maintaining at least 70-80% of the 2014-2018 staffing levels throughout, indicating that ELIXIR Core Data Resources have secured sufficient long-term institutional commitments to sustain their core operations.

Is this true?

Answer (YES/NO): NO